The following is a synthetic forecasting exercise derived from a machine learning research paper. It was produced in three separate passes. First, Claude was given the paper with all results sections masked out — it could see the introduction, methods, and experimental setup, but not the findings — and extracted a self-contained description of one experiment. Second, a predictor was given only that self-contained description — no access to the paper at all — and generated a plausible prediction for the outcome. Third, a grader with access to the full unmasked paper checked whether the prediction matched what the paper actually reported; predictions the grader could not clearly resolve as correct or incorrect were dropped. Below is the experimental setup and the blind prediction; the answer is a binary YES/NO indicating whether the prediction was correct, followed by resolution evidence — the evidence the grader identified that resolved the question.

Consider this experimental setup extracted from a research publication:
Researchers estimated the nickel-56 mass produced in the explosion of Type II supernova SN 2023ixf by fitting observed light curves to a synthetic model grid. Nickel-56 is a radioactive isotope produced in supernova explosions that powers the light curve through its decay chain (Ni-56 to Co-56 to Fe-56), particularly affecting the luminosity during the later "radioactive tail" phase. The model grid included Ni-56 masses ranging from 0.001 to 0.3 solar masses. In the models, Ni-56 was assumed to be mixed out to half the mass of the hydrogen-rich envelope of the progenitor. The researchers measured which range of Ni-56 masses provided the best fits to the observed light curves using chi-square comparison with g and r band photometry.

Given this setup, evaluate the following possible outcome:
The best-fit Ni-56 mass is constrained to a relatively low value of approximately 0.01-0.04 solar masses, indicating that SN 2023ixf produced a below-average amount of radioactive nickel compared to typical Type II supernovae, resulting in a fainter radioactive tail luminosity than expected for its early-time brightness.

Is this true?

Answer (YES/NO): NO